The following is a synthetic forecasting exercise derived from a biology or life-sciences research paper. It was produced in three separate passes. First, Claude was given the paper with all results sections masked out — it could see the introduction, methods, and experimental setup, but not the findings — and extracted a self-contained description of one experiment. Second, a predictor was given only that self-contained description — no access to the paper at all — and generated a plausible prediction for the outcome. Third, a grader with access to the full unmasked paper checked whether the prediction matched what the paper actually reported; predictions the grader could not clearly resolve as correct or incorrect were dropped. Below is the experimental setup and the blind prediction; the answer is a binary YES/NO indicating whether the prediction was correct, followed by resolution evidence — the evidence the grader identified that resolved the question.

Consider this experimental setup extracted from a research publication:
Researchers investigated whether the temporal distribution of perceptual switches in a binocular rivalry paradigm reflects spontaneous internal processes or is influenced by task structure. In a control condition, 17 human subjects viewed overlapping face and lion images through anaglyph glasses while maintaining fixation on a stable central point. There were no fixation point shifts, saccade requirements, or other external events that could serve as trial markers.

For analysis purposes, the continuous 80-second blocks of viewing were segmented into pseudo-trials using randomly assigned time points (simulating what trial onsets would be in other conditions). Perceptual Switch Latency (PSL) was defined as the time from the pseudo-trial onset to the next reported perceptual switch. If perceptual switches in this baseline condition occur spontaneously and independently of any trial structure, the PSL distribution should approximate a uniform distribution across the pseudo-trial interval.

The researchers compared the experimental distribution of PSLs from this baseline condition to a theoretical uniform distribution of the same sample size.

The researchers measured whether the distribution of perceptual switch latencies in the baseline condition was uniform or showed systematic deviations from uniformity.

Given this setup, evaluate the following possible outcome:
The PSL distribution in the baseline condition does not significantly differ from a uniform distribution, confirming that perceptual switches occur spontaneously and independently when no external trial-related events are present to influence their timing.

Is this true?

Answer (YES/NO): YES